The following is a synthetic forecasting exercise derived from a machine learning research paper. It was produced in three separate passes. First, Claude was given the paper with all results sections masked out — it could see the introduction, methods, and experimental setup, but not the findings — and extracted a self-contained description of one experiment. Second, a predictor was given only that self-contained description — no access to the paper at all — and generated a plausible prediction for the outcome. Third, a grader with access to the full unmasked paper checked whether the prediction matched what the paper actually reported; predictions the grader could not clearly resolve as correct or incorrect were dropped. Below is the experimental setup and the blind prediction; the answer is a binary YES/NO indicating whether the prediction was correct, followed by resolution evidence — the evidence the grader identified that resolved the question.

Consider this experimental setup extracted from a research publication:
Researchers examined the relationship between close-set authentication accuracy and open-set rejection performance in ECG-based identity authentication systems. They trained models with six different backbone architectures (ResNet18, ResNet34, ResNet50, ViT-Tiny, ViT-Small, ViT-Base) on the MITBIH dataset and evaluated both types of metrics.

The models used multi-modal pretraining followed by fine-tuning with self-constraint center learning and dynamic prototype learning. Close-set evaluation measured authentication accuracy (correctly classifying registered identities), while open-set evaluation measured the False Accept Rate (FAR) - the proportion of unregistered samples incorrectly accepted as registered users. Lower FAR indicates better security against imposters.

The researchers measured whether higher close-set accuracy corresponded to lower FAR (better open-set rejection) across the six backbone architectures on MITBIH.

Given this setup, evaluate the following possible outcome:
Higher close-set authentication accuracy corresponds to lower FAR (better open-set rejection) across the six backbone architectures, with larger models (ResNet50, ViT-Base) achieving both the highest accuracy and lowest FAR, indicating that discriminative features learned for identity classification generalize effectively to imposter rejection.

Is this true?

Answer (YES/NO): NO